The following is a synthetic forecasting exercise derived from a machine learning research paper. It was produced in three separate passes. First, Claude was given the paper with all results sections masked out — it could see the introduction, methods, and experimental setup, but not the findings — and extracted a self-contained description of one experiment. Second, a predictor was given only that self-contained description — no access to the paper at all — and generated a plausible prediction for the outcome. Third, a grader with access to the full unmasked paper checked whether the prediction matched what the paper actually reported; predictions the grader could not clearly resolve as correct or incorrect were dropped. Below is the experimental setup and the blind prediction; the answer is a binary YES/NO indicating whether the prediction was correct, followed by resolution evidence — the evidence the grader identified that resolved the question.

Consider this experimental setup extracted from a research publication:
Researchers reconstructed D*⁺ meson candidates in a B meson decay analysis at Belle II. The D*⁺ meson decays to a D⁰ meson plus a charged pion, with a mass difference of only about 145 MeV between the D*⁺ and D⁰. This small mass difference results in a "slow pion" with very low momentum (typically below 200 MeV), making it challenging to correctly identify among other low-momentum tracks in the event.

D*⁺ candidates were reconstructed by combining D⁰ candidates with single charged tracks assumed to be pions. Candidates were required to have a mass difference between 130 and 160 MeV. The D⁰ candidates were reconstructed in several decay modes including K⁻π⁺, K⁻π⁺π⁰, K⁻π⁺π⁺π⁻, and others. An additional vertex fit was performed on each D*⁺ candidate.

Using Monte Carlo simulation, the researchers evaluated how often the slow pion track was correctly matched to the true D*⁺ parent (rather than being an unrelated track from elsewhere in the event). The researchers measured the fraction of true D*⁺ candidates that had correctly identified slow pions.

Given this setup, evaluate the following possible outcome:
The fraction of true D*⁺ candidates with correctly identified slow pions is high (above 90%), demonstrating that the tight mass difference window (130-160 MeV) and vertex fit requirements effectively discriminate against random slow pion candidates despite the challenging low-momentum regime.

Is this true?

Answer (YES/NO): NO